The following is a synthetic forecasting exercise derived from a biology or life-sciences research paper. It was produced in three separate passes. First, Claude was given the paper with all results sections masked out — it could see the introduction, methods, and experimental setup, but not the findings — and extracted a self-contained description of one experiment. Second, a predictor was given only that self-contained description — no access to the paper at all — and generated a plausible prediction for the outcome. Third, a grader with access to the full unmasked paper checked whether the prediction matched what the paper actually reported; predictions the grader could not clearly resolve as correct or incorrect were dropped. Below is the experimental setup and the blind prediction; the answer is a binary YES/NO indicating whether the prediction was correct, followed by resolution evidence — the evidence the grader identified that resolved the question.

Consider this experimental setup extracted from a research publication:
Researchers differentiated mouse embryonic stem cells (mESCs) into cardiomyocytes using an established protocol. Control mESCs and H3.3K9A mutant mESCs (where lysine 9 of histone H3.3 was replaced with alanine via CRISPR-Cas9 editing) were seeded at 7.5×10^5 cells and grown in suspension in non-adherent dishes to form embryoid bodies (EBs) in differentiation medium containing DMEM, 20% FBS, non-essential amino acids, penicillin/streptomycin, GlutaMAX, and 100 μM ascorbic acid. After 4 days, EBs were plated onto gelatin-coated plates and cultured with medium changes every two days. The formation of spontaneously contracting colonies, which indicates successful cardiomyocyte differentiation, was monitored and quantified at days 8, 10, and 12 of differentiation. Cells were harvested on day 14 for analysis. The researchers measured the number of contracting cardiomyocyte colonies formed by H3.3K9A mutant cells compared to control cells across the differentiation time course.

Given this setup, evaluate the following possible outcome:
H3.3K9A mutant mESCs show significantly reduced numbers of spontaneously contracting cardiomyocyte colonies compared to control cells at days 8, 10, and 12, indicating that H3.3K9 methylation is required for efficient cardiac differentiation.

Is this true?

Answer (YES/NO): YES